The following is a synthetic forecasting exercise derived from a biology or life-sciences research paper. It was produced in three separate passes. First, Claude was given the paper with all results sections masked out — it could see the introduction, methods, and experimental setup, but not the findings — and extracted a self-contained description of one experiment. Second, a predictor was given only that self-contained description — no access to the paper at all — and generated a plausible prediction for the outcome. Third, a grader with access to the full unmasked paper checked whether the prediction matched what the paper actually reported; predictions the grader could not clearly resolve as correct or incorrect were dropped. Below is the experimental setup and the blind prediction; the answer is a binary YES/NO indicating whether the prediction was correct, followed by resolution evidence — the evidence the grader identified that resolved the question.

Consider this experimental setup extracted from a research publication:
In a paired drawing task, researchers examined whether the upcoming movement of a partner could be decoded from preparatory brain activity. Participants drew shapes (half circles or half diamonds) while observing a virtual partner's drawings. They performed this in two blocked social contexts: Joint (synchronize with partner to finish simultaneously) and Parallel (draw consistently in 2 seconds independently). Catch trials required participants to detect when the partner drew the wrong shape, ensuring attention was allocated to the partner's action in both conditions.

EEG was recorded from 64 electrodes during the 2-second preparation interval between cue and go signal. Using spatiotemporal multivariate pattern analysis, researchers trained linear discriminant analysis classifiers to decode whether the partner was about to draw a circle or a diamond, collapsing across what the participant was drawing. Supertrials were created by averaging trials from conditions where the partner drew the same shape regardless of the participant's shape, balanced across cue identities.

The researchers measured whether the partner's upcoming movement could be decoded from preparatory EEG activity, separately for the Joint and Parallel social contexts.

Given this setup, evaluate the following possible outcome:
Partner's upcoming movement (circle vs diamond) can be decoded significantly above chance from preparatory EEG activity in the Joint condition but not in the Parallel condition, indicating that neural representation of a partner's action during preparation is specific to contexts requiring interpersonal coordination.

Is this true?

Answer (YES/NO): NO